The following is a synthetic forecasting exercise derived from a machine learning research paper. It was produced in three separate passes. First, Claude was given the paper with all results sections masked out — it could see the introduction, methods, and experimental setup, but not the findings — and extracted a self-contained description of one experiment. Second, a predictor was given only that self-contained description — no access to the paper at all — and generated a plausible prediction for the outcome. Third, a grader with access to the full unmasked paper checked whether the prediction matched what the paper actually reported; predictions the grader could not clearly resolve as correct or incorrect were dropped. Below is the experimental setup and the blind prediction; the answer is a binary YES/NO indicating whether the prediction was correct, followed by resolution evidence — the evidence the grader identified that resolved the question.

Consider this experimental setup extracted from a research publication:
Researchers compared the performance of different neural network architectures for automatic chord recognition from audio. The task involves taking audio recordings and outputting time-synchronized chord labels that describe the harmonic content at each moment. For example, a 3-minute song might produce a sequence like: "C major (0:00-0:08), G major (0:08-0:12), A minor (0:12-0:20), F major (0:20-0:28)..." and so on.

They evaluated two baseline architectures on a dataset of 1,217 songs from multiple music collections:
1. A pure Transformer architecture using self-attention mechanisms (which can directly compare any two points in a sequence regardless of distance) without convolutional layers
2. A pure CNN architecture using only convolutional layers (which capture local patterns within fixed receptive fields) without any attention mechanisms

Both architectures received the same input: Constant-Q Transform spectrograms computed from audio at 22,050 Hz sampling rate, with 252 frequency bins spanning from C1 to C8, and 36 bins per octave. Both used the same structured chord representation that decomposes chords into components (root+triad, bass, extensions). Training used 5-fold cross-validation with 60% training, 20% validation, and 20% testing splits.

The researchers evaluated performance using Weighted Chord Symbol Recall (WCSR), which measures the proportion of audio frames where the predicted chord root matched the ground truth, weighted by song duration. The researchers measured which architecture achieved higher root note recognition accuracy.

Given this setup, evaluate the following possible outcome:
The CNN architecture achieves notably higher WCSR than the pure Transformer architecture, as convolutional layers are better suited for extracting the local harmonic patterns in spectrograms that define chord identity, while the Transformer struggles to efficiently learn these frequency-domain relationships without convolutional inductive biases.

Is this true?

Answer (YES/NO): YES